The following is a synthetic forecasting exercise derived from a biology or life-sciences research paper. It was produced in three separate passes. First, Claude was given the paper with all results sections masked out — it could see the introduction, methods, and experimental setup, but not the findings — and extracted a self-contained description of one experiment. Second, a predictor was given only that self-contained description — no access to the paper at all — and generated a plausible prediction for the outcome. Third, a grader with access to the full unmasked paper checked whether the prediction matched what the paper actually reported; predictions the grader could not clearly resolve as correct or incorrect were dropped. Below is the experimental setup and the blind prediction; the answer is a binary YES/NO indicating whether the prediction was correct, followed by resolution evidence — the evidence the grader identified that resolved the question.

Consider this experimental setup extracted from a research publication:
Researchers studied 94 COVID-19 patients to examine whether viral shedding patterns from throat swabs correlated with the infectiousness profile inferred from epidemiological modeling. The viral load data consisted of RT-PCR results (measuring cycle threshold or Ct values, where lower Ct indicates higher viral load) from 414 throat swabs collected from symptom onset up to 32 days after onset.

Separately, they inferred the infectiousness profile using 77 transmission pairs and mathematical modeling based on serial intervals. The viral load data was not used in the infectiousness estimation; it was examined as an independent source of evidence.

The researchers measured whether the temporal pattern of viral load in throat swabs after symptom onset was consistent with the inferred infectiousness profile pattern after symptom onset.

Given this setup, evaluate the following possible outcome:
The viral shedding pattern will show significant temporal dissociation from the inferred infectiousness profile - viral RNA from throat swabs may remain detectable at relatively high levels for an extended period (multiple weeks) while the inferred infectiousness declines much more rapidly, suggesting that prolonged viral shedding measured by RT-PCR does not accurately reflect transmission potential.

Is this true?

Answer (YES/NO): NO